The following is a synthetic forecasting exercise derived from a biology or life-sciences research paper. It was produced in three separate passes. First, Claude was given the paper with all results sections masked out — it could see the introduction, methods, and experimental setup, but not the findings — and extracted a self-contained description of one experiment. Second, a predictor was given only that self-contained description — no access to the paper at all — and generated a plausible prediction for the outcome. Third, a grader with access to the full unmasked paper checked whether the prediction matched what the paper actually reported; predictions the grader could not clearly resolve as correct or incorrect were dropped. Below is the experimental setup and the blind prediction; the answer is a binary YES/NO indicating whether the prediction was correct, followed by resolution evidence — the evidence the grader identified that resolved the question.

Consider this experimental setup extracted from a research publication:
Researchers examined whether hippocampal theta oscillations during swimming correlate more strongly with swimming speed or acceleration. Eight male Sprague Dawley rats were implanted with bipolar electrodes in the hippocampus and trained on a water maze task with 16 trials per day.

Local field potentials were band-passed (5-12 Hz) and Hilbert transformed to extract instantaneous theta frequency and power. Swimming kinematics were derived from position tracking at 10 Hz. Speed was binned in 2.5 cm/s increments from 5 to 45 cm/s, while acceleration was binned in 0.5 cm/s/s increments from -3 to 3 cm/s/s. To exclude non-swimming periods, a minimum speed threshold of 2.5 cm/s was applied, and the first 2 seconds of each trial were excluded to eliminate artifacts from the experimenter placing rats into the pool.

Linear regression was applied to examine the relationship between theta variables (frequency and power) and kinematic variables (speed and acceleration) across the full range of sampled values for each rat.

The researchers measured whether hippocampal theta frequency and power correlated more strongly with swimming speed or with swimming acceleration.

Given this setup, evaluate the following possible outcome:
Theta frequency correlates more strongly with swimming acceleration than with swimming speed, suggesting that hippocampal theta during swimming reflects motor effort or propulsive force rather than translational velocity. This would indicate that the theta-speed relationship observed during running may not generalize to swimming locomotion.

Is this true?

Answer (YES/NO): NO